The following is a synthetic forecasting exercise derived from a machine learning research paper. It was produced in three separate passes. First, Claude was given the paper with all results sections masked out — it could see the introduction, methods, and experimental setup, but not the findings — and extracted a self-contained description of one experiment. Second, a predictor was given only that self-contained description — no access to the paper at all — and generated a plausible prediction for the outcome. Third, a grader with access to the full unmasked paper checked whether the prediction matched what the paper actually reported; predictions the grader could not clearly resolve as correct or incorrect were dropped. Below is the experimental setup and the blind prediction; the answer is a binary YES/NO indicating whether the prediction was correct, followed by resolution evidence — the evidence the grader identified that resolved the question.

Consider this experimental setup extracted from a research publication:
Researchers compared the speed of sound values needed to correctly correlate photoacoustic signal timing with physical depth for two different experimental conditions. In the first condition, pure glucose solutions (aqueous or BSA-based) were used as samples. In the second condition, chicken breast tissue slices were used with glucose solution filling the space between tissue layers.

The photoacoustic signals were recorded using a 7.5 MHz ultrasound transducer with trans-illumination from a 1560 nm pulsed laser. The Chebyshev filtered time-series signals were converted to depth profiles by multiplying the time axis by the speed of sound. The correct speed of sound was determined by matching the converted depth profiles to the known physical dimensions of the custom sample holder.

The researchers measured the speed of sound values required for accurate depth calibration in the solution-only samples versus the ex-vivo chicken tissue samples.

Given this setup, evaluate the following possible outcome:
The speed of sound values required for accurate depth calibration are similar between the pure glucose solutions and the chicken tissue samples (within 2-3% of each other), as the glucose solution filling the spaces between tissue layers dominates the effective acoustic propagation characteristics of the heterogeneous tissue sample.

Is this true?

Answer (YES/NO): NO